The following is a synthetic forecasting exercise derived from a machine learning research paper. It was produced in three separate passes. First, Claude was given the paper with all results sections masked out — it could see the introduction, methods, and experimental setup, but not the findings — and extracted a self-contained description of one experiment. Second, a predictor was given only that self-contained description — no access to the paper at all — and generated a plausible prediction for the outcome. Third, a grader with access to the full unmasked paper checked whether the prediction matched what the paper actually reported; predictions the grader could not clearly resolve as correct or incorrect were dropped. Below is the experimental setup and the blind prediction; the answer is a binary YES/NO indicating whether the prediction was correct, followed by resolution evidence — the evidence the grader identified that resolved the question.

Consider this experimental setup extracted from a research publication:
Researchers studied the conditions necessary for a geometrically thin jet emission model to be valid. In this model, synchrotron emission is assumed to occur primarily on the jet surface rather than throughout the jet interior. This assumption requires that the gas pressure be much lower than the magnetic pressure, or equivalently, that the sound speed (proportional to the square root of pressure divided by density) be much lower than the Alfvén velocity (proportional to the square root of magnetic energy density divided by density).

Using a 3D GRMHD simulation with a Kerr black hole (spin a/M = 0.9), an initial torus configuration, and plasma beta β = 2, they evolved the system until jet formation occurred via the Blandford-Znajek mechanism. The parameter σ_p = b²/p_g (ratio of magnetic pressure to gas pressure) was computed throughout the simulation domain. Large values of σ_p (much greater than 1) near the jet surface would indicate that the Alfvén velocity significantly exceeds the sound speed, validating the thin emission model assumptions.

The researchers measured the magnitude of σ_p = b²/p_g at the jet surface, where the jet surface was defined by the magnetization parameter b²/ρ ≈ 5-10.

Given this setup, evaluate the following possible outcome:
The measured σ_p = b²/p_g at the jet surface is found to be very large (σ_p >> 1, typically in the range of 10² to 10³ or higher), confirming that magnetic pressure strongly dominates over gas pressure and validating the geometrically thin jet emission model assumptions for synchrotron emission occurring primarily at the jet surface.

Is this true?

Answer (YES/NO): YES